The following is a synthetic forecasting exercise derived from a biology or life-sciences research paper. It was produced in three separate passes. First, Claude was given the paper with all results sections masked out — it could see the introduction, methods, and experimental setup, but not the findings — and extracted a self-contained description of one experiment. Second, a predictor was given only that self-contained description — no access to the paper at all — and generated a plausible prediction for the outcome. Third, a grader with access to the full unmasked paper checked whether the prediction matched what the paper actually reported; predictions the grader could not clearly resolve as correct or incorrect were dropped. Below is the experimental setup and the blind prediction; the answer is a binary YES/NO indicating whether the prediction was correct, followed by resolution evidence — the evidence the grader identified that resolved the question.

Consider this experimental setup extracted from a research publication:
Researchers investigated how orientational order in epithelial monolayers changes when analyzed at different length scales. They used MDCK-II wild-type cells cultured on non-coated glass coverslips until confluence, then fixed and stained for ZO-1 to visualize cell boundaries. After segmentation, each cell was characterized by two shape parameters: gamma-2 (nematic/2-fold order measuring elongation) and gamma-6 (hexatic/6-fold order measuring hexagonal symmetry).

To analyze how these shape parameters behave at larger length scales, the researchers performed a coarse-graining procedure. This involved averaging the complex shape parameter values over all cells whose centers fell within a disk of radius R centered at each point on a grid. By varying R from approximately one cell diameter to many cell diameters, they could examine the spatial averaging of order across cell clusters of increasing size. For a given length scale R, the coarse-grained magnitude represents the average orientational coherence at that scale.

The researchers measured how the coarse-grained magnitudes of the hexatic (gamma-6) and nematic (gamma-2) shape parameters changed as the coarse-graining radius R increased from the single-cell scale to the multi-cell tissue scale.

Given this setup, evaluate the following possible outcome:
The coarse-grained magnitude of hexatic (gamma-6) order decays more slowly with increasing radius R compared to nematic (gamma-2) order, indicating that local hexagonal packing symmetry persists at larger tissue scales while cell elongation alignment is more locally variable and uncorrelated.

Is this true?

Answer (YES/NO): NO